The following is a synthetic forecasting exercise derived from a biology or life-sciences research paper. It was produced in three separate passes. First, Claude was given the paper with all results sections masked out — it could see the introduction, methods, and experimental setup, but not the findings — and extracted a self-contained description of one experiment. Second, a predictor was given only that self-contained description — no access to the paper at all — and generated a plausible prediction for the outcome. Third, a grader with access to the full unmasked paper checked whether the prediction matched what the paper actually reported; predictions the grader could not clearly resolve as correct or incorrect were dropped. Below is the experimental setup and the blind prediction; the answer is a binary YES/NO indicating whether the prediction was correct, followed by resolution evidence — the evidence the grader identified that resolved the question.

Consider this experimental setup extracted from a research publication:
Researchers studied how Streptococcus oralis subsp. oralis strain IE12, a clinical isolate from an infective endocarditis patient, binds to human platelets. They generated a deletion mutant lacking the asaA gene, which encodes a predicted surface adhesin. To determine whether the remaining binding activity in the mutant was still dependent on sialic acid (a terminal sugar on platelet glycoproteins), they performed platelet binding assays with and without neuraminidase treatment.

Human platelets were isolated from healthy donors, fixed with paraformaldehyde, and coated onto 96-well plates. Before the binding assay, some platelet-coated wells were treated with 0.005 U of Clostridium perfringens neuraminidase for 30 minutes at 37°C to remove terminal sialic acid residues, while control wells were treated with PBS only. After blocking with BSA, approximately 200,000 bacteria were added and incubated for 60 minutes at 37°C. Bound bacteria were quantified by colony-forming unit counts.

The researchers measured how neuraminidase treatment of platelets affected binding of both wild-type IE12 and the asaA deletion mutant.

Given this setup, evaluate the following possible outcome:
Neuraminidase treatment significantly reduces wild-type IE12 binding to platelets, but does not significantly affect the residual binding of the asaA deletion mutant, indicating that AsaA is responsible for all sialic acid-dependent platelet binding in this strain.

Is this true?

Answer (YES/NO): YES